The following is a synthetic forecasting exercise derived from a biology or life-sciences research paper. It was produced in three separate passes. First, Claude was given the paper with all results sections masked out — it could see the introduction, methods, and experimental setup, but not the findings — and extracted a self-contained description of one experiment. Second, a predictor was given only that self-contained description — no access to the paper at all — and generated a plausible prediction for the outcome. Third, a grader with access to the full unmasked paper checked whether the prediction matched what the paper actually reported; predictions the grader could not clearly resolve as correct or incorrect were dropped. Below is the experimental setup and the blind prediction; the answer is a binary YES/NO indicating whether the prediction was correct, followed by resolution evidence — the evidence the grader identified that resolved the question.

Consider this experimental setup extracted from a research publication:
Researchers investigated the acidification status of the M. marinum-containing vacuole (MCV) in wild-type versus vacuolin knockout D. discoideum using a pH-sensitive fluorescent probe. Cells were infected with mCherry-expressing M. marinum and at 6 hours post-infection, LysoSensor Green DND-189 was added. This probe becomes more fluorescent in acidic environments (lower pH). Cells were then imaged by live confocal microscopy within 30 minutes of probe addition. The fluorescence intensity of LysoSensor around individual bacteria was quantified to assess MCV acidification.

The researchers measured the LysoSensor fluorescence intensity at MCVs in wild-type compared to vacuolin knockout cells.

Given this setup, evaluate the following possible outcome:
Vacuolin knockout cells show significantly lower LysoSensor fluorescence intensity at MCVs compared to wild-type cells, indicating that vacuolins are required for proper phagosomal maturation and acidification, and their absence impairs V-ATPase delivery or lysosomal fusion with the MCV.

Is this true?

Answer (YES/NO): NO